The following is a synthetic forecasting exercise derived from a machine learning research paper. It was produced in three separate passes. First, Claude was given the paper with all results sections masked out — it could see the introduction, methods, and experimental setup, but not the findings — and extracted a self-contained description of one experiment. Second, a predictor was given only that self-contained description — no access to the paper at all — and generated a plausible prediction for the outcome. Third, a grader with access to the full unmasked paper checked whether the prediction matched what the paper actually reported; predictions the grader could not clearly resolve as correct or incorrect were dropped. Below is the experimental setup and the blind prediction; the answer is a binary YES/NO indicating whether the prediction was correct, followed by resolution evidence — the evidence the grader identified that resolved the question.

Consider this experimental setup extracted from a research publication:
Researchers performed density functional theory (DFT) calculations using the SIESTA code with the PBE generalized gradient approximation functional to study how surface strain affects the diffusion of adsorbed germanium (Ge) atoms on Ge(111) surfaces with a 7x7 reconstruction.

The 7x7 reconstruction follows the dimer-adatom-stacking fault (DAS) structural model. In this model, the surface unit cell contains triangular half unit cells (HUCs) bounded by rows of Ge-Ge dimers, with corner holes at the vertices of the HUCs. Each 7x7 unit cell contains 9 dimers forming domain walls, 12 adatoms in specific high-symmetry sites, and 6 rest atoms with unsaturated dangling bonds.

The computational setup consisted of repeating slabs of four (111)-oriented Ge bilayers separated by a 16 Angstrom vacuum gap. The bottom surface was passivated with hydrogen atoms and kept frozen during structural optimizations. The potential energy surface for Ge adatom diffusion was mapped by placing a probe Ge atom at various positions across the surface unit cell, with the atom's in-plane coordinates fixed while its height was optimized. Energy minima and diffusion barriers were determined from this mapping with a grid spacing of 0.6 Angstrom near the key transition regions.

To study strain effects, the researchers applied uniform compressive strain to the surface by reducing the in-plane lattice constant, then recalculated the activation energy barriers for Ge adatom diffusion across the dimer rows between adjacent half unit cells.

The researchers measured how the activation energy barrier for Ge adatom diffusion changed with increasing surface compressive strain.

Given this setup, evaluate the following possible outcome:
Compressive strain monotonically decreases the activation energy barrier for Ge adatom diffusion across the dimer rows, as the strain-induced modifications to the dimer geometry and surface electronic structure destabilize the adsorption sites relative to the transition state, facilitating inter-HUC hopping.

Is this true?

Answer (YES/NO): NO